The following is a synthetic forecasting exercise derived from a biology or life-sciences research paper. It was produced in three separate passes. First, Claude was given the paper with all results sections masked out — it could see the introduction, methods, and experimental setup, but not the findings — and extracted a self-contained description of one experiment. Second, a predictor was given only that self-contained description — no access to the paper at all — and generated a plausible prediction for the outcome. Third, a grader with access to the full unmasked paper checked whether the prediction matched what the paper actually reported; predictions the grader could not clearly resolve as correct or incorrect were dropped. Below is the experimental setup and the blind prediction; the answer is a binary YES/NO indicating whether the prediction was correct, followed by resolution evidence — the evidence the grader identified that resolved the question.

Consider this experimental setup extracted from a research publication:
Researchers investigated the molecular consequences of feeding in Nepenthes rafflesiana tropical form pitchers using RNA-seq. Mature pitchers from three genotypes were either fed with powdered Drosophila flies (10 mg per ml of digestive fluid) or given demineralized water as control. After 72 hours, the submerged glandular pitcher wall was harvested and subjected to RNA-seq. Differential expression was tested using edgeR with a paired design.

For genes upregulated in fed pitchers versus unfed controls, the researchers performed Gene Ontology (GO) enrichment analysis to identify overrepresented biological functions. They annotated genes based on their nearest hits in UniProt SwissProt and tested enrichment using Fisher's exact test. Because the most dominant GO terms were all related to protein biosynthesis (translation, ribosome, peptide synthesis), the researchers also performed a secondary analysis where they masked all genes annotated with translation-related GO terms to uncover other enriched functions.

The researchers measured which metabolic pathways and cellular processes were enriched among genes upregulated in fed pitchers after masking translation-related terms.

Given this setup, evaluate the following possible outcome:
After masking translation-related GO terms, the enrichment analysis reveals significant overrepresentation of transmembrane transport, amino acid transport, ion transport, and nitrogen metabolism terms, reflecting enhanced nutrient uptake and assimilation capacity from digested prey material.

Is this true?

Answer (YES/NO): NO